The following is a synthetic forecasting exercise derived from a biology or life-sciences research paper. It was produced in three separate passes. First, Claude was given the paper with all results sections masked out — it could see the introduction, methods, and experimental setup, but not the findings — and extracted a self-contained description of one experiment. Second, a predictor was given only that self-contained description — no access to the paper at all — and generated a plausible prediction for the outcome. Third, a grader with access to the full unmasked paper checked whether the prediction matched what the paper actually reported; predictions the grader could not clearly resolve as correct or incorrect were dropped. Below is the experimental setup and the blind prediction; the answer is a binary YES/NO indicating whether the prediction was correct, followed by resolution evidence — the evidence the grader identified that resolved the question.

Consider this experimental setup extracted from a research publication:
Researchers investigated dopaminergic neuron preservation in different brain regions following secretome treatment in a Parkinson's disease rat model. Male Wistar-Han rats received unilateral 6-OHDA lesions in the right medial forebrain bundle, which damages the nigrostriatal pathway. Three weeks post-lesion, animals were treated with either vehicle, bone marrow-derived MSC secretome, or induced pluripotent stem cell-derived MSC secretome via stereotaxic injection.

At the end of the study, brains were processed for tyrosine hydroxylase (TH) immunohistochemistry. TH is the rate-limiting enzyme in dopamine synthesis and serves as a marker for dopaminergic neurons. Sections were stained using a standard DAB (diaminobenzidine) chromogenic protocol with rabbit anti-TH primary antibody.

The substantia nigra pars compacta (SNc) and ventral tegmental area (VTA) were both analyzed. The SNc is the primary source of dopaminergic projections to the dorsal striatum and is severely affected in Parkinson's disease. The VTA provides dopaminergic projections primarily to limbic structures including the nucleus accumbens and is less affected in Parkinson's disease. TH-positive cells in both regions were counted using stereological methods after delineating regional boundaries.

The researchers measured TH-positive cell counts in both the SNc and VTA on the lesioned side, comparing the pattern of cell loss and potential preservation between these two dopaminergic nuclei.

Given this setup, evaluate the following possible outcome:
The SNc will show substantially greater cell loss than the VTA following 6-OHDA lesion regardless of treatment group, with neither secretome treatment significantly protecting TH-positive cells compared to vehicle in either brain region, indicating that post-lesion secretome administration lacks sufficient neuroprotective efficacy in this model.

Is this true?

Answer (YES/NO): NO